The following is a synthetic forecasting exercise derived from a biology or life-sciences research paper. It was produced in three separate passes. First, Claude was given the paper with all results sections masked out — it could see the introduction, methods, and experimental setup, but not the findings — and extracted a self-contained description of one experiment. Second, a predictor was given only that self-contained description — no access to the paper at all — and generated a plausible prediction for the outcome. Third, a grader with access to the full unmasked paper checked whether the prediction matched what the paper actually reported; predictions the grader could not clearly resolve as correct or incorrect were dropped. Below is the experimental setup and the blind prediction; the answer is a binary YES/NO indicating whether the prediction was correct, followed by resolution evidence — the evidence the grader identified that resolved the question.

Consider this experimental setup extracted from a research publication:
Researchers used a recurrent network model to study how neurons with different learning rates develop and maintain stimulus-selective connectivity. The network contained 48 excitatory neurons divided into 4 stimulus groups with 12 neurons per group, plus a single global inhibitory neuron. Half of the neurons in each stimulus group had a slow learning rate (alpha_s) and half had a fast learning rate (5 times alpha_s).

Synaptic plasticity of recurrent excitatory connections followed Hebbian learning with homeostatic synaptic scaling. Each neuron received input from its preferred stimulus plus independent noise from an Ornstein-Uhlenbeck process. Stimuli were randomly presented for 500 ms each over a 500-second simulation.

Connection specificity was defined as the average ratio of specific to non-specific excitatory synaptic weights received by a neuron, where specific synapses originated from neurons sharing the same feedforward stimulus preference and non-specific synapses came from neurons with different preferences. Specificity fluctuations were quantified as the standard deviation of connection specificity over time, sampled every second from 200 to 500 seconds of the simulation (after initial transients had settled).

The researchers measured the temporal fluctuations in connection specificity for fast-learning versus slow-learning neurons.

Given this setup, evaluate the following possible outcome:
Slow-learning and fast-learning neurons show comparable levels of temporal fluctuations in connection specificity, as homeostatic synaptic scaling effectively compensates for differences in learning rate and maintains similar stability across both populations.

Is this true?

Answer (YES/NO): NO